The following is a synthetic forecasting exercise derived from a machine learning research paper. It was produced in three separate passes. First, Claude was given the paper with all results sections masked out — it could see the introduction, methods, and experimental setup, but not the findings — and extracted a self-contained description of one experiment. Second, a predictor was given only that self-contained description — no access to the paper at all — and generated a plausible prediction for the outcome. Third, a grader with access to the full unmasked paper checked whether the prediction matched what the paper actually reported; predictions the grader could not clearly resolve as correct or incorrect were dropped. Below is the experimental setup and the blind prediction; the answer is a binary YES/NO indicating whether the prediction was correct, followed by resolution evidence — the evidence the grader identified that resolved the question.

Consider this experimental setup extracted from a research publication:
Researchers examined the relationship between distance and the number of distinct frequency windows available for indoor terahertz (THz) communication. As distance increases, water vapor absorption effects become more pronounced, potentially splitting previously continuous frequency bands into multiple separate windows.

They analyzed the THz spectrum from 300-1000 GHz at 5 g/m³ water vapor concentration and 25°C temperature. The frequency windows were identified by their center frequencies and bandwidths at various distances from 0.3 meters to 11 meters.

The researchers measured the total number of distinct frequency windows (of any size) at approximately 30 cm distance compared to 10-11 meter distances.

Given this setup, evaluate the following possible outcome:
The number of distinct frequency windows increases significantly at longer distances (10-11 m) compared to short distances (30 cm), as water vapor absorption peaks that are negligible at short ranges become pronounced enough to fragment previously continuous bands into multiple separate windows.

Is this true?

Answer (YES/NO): YES